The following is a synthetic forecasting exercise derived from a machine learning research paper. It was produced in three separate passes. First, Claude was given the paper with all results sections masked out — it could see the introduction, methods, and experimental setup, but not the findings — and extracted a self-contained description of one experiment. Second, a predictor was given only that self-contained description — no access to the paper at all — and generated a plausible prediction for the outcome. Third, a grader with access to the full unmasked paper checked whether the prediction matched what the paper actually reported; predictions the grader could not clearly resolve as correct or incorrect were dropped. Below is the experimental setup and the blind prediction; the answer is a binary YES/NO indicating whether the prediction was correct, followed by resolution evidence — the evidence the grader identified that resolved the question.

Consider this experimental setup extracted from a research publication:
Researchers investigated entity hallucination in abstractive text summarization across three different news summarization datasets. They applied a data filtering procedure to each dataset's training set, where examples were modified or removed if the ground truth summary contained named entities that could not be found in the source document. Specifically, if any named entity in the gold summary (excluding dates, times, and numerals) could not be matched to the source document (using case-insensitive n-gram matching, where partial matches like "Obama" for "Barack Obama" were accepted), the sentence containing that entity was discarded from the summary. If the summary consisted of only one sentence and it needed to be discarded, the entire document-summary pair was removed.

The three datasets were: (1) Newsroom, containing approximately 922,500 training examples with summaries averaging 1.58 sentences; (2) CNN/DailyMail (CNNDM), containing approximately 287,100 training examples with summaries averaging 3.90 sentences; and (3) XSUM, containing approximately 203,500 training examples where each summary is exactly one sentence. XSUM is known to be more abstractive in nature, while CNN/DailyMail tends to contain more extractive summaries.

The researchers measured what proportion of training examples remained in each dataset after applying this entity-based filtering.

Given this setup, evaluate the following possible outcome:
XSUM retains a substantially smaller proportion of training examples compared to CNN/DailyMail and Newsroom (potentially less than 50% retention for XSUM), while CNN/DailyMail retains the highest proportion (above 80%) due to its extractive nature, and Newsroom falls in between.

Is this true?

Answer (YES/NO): NO